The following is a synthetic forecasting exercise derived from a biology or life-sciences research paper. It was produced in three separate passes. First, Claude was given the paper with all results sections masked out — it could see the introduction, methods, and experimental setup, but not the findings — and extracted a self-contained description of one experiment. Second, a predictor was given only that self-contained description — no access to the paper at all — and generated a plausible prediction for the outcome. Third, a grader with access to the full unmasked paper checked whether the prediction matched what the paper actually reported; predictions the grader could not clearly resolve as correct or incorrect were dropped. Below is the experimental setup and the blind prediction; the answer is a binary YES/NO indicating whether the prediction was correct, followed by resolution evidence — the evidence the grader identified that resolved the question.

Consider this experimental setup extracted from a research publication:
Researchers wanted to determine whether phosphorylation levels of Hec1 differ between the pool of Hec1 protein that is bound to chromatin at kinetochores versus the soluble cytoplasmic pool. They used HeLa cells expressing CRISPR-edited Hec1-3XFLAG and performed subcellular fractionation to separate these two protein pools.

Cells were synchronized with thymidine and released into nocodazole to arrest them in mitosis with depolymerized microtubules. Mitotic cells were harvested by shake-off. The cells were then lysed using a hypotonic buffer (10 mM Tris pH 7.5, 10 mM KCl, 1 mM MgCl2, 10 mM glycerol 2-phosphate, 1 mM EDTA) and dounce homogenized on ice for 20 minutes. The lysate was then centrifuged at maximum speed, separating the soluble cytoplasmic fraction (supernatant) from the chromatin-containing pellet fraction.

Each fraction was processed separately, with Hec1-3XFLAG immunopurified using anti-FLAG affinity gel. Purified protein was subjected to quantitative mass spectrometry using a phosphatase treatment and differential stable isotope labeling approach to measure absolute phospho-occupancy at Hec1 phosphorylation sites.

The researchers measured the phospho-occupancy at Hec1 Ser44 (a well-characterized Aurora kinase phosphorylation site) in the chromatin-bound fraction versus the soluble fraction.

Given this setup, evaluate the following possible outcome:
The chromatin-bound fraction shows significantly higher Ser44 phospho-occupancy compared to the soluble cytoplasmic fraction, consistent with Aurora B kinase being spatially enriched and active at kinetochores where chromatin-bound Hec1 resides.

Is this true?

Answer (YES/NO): NO